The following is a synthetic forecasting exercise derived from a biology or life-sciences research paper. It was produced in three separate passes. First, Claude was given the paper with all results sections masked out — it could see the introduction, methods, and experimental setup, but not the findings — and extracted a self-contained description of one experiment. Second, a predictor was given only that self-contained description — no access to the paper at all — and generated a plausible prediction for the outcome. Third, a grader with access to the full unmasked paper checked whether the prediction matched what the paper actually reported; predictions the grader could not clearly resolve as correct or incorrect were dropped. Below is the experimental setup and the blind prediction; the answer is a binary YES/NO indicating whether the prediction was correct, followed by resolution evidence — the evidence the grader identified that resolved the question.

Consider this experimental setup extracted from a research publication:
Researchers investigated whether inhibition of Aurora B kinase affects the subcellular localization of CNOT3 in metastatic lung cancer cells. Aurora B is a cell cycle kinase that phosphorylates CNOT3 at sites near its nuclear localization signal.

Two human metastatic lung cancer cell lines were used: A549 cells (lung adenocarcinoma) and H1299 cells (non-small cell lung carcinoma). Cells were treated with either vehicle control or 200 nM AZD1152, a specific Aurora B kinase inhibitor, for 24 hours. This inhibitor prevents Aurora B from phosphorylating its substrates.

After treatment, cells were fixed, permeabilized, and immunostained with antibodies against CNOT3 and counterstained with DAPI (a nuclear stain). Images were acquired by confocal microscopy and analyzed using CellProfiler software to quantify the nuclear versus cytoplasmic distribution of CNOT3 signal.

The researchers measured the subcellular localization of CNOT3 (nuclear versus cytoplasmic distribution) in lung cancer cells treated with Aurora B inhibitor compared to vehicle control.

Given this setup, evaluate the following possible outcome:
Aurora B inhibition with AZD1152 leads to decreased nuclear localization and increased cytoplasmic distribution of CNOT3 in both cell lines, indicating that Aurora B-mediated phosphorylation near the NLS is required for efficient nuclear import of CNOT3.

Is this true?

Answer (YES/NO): NO